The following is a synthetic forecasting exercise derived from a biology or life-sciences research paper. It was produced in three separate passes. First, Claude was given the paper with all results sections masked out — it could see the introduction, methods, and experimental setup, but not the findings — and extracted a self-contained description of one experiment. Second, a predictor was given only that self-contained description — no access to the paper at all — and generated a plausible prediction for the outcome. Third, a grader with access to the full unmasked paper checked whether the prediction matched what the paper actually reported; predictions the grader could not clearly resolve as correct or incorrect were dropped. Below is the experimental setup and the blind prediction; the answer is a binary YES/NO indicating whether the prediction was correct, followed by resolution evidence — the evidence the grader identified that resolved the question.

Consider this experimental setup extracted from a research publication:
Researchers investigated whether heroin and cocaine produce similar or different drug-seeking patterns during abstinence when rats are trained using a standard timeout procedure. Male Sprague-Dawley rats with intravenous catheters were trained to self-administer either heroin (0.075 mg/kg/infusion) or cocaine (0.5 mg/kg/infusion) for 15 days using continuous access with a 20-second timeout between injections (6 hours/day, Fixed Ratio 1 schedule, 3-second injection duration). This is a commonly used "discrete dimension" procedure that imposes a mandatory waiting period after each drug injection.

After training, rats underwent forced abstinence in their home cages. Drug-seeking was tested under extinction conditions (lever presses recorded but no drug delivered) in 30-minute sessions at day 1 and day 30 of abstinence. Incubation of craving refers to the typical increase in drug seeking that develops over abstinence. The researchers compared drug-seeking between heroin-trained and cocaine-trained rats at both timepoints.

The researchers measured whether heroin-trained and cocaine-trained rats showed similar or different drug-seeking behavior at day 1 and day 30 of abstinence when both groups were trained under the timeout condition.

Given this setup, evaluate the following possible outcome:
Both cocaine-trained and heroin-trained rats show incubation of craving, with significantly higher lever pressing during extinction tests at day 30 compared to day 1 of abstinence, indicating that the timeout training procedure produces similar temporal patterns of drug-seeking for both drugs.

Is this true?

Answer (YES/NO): YES